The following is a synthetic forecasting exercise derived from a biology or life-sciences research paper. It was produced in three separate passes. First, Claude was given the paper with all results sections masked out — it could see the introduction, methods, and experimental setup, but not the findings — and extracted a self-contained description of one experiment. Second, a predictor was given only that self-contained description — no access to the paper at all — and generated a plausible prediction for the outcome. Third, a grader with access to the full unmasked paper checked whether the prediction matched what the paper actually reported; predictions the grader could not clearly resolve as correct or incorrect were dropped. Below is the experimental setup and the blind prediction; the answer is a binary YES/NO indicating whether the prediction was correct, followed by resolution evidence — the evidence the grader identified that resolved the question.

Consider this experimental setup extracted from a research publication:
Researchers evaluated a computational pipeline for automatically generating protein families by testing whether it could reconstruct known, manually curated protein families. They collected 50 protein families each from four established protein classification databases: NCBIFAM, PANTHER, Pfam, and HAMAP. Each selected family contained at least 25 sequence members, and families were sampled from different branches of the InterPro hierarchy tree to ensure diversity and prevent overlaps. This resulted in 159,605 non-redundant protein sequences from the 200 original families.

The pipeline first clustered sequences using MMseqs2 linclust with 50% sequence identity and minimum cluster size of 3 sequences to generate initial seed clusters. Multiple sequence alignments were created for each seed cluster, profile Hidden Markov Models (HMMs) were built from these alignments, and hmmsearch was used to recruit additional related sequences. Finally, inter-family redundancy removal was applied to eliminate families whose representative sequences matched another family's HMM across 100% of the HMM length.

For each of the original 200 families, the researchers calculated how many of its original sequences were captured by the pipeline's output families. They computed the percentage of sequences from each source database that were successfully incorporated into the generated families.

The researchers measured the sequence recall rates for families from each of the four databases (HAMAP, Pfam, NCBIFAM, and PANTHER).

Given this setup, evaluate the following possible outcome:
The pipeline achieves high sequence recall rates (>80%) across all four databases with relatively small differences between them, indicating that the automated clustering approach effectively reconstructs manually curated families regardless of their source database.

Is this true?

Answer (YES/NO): NO